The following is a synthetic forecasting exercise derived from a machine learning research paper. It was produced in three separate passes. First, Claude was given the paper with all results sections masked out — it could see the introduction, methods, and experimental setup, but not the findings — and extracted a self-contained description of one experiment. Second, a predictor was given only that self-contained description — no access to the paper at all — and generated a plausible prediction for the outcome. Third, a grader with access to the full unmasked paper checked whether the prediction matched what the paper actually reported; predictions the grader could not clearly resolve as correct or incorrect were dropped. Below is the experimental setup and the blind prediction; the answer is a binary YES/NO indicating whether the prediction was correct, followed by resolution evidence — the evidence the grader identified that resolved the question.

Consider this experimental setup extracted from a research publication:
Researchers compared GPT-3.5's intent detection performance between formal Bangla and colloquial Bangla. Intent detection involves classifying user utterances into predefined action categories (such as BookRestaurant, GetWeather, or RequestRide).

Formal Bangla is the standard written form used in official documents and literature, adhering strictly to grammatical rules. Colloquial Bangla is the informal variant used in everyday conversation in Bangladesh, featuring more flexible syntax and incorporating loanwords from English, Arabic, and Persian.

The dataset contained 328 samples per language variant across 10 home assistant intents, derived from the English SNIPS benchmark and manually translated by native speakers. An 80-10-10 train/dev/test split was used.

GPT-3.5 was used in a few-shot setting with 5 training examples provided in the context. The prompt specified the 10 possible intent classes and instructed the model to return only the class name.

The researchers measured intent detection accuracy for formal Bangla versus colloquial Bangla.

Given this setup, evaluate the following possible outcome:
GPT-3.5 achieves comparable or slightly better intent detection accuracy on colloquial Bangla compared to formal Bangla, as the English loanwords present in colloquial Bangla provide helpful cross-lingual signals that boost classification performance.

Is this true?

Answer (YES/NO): YES